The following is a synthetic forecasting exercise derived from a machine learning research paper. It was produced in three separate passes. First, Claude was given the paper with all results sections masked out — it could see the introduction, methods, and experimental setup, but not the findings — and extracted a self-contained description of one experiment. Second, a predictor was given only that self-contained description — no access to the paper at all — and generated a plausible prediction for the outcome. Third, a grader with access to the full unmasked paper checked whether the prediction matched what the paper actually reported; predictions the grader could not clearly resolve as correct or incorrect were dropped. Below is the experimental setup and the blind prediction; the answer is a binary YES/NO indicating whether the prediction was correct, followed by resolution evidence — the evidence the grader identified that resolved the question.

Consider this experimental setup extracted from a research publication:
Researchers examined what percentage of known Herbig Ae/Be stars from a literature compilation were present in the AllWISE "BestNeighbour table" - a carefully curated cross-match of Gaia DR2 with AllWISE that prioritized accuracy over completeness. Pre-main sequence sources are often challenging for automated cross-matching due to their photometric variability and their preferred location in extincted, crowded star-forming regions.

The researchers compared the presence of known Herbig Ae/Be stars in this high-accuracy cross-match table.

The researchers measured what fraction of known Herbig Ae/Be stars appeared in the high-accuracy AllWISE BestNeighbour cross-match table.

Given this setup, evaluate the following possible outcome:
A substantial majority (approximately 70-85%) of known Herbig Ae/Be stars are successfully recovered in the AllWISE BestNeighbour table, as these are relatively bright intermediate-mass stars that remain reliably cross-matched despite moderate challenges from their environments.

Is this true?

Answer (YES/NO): NO